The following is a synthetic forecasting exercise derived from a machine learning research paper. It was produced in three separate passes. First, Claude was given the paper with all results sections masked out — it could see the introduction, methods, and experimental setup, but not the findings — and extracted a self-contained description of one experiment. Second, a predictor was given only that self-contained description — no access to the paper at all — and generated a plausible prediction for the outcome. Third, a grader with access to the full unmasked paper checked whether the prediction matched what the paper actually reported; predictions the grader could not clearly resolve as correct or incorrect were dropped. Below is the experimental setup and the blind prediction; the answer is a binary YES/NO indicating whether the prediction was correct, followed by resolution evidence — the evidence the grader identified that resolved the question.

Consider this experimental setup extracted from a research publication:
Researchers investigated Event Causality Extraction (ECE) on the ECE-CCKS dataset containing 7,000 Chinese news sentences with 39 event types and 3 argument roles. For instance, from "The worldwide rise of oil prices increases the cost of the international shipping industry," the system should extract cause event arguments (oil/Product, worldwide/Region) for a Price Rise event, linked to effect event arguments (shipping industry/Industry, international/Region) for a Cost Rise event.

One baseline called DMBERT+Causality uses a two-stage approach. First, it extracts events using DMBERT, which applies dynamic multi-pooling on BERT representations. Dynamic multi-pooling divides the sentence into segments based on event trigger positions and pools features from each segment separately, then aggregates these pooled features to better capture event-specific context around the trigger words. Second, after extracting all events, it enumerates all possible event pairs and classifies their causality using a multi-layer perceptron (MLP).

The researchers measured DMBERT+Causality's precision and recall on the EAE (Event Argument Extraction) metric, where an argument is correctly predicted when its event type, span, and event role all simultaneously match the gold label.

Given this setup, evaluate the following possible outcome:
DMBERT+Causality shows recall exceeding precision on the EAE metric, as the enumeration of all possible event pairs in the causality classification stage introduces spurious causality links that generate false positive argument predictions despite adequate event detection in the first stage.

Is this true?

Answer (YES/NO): NO